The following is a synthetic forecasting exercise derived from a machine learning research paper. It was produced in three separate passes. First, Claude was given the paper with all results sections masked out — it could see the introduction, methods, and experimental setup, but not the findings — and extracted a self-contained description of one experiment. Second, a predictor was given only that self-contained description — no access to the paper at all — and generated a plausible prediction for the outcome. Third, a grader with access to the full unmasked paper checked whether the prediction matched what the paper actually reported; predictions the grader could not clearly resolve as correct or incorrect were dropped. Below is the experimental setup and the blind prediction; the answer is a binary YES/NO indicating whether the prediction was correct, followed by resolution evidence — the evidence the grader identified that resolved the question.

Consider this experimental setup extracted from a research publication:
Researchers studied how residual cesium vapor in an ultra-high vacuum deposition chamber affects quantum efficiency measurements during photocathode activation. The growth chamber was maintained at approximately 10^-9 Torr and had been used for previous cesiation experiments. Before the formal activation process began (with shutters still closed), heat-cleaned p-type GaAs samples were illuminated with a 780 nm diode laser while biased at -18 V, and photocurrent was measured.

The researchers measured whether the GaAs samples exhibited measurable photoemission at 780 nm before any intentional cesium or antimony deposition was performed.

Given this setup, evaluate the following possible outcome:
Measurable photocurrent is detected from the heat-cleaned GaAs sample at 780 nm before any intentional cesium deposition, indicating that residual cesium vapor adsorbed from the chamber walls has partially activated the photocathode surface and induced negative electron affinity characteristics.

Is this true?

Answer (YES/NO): YES